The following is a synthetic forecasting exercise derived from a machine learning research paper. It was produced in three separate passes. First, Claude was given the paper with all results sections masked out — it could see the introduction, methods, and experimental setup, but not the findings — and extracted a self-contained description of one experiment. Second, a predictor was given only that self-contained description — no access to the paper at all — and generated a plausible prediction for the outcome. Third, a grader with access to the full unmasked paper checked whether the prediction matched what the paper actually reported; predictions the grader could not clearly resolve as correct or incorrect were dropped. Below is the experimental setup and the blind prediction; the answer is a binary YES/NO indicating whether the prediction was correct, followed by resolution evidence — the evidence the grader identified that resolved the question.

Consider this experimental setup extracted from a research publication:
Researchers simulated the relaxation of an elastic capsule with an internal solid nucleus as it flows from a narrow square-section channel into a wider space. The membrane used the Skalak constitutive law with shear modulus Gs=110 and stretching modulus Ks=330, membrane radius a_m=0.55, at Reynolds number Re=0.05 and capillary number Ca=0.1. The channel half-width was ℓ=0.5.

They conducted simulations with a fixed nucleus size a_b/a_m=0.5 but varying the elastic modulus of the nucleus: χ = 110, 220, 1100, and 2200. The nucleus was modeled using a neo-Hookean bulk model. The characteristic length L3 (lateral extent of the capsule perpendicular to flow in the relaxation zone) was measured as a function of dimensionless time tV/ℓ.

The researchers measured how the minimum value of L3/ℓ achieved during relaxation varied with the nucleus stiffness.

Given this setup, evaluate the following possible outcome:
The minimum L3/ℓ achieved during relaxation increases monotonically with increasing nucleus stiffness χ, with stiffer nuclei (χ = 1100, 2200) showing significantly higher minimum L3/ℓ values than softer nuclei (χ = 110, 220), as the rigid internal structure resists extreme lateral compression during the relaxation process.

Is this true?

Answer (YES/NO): YES